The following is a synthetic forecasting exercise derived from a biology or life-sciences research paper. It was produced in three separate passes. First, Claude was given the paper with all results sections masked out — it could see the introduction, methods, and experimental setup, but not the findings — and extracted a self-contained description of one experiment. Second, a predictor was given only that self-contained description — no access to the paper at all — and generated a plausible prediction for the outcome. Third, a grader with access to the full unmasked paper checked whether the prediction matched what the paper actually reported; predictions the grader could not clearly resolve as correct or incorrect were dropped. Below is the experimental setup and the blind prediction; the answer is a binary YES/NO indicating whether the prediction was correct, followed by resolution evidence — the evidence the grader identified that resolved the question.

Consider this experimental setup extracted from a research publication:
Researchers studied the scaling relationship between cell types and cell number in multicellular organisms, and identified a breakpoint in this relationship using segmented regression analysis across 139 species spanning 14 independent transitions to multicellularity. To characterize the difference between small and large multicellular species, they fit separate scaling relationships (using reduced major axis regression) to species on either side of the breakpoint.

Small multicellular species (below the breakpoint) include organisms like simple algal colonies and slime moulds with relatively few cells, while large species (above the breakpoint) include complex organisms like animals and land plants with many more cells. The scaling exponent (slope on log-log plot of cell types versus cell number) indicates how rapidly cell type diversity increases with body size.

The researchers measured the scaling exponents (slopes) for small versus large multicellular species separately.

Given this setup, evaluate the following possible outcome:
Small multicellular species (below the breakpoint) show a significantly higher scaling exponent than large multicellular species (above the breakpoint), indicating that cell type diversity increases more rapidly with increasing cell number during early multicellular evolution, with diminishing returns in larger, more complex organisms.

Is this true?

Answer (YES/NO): YES